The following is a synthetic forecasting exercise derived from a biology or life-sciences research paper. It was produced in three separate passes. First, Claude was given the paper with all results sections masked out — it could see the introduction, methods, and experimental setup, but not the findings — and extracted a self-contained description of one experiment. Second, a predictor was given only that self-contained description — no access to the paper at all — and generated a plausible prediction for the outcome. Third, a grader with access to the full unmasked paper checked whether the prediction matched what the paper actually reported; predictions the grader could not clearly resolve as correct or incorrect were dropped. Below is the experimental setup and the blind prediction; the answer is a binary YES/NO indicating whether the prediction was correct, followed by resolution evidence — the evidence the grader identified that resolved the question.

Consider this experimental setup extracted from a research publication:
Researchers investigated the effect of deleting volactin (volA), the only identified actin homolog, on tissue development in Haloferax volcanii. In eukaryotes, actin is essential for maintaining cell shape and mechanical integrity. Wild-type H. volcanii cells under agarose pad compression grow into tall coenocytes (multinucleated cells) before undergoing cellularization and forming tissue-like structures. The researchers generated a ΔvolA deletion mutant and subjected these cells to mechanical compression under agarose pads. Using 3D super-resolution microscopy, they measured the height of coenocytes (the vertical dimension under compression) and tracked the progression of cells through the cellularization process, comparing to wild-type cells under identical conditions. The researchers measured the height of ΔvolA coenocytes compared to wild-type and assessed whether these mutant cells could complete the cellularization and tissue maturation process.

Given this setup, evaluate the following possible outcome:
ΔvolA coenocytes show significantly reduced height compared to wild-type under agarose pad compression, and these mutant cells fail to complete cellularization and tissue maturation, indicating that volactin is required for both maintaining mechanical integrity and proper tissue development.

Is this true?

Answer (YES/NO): YES